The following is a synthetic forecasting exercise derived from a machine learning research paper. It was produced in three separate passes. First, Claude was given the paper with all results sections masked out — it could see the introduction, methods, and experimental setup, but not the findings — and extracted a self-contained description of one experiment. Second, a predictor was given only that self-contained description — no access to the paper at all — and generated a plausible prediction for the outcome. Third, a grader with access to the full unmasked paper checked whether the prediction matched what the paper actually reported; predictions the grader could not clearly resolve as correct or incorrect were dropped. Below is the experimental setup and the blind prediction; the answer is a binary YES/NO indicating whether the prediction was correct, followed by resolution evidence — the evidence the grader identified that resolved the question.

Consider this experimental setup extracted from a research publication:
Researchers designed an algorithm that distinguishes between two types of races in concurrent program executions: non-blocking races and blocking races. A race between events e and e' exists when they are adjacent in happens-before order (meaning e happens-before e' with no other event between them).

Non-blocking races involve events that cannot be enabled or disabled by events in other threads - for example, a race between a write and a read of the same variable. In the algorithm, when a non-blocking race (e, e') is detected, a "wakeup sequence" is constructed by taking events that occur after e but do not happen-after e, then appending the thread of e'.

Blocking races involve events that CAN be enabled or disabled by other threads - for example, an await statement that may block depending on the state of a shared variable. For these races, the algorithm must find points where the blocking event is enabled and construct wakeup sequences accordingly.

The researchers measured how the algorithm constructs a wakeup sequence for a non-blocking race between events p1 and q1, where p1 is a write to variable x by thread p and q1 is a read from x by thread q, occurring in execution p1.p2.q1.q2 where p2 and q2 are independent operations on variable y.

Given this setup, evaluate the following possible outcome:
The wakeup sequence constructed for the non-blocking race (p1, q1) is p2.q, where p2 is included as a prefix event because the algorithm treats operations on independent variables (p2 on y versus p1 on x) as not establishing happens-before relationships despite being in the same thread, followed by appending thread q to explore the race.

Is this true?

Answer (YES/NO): NO